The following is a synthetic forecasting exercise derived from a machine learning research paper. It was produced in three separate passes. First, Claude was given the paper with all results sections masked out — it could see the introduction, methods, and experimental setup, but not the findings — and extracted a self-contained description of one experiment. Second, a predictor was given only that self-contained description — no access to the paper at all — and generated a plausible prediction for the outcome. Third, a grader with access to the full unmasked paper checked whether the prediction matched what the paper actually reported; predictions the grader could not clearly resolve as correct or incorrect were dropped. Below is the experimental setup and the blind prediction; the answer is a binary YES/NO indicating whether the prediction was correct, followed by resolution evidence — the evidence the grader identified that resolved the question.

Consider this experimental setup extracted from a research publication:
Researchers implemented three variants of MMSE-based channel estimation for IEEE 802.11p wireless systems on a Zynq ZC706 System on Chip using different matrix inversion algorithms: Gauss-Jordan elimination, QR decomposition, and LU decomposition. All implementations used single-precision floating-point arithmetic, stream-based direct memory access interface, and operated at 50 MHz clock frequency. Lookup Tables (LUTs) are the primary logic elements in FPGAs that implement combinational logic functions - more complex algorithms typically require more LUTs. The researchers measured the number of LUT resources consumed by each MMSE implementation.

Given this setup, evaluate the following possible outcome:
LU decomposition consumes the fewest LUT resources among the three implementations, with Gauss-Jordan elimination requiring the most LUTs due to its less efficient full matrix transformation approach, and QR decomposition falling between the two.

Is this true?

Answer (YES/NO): NO